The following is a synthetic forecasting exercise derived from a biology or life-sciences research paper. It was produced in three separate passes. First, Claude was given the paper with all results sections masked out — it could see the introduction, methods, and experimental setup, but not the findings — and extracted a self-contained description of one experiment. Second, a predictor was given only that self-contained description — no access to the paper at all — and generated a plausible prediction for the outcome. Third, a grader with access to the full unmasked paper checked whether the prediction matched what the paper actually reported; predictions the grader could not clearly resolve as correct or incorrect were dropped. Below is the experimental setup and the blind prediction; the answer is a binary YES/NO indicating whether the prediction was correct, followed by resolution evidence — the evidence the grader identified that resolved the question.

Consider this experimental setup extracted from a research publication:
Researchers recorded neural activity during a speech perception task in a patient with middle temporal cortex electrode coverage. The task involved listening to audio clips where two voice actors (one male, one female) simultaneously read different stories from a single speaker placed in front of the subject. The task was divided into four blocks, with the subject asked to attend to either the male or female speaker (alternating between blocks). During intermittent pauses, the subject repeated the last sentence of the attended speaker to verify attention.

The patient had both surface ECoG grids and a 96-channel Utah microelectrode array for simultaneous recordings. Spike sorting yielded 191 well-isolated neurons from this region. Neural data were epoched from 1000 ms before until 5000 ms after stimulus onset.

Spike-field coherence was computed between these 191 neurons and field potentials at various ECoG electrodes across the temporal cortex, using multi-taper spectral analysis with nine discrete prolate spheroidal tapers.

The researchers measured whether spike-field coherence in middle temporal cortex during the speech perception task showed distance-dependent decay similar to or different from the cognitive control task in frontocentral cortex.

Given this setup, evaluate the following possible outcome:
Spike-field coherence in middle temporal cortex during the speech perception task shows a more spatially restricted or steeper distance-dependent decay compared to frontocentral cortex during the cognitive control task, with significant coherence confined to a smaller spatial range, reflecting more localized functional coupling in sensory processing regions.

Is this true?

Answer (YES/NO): NO